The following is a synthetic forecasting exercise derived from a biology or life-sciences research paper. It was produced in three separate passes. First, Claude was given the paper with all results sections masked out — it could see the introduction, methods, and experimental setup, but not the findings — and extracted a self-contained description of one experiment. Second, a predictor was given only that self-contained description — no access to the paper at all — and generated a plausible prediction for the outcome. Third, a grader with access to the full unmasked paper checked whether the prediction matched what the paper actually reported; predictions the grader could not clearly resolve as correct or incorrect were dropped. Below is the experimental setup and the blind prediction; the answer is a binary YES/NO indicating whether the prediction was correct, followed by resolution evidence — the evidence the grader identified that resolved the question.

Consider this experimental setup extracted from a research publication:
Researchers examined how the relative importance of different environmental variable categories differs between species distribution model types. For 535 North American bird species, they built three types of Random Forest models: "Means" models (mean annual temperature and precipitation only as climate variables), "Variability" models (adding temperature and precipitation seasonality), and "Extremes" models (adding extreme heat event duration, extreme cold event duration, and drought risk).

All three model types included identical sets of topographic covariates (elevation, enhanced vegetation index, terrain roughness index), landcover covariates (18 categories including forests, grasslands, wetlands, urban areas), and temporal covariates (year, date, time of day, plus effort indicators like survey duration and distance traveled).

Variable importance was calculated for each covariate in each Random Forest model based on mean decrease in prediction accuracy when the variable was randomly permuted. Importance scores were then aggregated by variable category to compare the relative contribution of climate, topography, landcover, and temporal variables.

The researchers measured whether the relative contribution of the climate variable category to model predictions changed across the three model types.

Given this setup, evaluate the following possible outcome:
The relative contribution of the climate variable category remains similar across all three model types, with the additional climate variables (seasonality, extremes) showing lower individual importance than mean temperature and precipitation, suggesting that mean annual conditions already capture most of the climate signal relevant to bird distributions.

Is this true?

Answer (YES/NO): NO